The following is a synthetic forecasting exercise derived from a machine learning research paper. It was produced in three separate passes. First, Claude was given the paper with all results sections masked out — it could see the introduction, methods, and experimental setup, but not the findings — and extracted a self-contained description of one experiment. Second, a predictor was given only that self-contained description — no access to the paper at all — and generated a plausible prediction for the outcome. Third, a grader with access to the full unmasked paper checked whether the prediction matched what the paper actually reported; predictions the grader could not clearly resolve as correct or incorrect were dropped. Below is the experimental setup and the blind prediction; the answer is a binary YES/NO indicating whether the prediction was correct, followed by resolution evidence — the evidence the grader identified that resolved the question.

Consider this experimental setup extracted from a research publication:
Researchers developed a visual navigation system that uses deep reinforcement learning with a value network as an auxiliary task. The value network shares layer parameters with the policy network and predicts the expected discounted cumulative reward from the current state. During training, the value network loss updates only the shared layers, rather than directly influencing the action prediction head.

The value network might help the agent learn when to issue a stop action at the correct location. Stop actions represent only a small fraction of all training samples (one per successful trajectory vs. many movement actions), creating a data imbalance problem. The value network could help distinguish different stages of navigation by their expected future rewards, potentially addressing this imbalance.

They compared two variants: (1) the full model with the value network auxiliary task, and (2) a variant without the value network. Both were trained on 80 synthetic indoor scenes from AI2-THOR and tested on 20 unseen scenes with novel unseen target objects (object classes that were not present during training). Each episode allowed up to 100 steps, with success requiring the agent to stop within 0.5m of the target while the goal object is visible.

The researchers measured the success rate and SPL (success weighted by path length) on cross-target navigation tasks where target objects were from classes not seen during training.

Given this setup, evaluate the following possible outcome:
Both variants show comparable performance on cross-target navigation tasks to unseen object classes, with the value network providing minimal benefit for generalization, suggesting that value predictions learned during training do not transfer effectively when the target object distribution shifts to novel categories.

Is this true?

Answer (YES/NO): NO